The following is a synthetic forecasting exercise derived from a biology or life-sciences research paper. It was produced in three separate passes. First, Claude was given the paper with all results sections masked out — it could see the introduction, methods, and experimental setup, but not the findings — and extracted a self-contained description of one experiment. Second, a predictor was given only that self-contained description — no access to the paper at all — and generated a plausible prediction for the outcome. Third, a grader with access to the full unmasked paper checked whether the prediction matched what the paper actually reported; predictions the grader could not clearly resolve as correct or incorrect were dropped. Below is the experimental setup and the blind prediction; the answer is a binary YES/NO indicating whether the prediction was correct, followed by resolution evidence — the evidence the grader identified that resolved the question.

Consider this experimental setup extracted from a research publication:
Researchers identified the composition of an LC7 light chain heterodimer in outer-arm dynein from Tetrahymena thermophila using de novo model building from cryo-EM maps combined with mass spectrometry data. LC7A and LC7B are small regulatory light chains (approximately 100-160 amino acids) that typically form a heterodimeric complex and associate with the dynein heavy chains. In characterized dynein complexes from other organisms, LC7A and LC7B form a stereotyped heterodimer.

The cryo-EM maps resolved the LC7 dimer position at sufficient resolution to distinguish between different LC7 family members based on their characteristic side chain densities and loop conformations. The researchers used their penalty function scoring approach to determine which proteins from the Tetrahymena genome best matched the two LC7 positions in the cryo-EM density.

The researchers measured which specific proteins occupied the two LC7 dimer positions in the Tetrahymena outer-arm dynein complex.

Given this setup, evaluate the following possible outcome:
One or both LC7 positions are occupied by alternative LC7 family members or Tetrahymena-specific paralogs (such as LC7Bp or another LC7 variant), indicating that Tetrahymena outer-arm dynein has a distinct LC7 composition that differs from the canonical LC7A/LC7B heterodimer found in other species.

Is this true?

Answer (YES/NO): YES